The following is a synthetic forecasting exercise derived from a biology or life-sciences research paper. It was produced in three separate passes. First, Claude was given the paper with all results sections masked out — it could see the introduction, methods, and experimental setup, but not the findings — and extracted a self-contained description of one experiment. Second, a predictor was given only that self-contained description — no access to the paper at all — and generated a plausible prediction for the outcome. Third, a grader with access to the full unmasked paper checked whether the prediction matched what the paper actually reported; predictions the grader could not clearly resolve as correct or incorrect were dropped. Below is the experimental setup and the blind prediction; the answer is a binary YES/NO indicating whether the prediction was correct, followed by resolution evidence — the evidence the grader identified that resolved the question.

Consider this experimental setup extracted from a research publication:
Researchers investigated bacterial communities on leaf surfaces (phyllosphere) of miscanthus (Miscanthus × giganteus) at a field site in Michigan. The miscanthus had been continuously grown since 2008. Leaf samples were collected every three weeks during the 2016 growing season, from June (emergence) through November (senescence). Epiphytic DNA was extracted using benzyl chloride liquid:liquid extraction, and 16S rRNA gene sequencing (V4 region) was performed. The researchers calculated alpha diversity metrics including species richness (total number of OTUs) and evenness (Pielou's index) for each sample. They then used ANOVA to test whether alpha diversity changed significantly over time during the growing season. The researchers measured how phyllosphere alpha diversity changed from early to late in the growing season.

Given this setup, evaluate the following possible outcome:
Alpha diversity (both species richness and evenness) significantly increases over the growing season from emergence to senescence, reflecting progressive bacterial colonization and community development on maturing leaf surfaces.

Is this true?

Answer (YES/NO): NO